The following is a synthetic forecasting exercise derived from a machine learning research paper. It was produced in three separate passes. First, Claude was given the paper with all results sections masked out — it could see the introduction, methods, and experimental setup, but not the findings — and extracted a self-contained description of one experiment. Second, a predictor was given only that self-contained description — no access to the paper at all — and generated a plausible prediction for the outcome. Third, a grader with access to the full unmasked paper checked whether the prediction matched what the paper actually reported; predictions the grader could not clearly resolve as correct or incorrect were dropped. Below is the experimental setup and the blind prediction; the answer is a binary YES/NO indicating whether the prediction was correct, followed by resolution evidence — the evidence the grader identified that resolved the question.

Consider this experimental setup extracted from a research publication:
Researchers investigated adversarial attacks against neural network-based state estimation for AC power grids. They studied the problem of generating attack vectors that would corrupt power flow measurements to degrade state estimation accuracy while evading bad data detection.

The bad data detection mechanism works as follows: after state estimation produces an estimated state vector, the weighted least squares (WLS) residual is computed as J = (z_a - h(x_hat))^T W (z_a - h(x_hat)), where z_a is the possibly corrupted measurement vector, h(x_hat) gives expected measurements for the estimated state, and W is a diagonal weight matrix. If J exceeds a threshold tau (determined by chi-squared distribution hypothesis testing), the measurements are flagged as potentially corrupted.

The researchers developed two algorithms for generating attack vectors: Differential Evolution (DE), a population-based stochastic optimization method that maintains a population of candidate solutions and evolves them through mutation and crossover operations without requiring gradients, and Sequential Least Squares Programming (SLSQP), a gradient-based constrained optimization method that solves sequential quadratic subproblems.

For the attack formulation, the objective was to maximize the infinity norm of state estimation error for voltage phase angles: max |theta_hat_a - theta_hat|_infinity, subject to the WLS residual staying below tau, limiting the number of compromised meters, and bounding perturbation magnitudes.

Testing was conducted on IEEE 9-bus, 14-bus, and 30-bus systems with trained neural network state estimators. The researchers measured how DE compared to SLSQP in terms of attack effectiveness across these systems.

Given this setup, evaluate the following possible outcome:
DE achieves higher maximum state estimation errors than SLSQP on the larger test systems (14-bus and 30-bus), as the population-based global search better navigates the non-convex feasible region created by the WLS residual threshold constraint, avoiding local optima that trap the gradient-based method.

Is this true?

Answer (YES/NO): YES